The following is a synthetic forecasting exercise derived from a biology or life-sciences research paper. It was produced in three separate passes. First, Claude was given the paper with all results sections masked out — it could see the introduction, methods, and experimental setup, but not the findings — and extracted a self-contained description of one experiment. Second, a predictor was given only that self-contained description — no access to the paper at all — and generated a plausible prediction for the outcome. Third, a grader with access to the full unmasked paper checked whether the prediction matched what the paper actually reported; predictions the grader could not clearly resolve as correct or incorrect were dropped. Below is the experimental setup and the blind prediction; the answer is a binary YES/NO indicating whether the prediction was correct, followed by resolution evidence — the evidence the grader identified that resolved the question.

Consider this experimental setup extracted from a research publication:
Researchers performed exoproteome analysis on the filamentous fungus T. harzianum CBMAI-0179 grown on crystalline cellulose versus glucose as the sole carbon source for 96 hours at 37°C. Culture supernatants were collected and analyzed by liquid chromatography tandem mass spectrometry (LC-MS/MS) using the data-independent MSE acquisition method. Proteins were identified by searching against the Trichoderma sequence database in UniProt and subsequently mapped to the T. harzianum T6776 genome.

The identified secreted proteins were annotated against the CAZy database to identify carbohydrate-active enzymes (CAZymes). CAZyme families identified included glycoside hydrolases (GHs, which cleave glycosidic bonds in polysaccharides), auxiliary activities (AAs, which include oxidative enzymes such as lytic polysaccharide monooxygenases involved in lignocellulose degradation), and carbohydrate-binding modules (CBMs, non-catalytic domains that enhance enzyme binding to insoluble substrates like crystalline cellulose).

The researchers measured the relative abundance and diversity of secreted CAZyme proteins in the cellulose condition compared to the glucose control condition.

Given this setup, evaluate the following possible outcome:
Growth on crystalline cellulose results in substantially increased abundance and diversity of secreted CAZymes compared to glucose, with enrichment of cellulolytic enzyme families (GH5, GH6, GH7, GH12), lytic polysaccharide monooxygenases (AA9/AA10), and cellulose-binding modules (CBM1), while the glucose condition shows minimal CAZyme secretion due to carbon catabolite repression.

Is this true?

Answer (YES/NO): NO